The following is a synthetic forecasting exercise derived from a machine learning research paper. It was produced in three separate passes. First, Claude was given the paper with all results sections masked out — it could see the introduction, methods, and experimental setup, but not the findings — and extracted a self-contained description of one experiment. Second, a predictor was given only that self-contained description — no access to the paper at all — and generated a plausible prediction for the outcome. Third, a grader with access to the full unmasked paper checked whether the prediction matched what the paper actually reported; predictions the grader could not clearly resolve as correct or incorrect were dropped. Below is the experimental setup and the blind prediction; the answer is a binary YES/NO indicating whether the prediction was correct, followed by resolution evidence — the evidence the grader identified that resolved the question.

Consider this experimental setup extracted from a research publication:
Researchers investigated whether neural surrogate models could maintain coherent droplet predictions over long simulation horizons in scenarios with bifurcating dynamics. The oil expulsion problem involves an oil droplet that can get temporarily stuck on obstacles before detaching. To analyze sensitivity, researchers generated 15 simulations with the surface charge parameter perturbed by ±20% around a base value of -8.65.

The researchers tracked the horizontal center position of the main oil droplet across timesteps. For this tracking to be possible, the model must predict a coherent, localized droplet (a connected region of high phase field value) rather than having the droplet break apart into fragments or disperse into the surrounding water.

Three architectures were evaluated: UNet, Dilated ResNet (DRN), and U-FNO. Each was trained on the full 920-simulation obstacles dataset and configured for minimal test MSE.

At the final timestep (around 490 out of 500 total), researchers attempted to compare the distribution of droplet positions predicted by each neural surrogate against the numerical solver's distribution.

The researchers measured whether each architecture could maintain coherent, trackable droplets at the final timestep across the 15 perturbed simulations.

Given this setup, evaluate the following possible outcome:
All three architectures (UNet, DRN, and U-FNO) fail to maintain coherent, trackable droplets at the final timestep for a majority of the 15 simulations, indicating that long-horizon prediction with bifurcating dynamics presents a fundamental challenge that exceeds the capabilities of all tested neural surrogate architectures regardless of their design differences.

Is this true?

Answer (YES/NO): NO